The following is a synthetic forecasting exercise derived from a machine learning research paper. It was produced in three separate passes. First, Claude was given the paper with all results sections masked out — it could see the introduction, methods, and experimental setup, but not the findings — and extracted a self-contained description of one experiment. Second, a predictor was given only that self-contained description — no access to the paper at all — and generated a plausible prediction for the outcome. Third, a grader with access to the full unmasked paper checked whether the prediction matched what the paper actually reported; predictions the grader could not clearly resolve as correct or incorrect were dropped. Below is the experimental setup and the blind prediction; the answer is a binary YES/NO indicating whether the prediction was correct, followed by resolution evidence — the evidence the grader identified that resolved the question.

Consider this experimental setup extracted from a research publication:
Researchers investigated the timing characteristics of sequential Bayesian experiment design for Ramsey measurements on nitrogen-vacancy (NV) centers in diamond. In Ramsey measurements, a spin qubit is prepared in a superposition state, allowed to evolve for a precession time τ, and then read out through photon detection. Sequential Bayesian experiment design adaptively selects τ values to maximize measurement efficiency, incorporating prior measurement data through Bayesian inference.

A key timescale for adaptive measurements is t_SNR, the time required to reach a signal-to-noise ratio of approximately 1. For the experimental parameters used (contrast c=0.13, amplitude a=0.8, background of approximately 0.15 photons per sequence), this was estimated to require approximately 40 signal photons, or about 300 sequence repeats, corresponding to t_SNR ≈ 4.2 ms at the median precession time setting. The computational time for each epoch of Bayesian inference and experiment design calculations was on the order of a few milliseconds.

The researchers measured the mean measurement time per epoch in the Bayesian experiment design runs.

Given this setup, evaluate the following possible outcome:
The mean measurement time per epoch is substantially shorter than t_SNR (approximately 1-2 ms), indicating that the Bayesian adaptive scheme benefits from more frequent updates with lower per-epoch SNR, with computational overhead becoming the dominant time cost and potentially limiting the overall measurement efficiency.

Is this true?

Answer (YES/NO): NO